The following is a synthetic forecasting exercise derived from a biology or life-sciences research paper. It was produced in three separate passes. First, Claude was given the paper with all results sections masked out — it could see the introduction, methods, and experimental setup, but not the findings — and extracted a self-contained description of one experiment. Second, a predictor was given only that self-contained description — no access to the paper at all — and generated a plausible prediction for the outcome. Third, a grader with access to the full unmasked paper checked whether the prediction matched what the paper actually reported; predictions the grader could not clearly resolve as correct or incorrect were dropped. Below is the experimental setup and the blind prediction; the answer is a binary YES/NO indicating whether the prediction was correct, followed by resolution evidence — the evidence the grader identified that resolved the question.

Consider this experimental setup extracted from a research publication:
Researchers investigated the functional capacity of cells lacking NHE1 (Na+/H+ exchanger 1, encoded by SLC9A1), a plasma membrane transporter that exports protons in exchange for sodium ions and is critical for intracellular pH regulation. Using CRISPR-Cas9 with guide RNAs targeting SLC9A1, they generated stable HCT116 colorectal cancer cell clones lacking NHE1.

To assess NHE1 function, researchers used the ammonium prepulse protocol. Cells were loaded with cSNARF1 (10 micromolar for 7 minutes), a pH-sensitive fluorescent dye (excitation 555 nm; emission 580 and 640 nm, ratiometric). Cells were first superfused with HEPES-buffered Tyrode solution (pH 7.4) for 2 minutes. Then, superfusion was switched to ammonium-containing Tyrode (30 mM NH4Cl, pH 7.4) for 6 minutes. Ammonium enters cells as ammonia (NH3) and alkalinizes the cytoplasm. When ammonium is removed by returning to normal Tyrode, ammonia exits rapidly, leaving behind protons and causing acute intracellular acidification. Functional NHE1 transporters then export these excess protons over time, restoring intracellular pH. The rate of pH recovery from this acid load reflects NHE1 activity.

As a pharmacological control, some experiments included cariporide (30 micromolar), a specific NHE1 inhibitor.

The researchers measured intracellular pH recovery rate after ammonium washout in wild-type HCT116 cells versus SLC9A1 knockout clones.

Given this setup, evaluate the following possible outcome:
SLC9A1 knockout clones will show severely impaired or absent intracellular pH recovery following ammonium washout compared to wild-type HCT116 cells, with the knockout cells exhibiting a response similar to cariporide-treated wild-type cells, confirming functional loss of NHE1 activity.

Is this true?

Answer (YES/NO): YES